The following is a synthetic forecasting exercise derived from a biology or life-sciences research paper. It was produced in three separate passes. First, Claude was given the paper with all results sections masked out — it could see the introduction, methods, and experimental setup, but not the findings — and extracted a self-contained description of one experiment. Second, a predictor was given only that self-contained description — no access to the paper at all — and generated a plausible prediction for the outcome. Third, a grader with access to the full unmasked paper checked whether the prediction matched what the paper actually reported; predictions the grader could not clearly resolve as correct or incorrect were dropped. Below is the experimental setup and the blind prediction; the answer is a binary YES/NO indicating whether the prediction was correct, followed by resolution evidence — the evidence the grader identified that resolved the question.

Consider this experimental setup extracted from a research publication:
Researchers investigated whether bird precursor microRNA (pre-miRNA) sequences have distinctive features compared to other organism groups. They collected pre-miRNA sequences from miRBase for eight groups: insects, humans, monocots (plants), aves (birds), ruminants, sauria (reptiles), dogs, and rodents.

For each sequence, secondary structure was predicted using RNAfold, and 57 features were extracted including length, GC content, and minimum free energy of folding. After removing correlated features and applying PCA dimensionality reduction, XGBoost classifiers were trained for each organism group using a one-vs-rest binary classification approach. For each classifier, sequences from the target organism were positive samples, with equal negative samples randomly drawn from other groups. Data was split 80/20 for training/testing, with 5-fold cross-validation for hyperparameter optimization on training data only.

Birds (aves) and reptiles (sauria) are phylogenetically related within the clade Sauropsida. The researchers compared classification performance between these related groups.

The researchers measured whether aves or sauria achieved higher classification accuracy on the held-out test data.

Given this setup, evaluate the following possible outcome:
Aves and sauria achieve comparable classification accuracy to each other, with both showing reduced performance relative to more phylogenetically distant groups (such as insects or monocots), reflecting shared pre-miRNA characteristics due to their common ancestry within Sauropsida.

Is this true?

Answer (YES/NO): NO